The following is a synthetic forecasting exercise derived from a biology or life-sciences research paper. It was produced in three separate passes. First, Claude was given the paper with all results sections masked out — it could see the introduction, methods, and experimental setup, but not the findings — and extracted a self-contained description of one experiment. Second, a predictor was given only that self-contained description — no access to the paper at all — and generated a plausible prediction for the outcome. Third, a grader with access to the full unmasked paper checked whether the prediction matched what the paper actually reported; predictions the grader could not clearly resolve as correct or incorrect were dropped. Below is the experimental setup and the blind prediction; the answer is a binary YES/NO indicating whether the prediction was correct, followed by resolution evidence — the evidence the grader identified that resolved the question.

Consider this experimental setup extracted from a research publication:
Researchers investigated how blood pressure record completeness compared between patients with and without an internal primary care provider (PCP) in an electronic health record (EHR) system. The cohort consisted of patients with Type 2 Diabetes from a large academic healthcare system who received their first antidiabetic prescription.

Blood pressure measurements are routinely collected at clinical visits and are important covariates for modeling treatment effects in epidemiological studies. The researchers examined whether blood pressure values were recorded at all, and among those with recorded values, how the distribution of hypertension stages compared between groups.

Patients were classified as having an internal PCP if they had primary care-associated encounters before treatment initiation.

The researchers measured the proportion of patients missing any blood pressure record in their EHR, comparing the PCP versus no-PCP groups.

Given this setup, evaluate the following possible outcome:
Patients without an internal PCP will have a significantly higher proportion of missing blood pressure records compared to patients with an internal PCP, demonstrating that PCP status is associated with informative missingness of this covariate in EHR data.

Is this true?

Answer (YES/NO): YES